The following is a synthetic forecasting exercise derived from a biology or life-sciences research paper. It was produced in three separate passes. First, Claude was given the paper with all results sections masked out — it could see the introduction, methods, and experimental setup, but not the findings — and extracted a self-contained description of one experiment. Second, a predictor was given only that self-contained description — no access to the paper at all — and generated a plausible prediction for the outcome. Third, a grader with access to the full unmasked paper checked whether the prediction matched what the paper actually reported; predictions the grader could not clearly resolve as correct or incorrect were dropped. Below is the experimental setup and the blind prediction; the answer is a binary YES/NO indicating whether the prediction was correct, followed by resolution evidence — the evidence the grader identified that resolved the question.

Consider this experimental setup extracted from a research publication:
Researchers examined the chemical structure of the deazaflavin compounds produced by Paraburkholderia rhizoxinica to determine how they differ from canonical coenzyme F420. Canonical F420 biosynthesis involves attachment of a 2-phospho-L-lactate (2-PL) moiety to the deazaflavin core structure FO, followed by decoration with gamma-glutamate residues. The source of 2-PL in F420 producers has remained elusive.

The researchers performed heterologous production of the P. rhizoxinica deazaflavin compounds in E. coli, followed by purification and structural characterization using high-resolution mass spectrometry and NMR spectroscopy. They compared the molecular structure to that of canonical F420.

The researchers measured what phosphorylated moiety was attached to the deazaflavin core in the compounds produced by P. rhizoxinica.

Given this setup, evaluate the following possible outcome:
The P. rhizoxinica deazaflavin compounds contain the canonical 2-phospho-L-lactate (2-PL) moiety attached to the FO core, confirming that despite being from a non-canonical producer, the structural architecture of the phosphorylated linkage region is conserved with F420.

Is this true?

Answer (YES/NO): NO